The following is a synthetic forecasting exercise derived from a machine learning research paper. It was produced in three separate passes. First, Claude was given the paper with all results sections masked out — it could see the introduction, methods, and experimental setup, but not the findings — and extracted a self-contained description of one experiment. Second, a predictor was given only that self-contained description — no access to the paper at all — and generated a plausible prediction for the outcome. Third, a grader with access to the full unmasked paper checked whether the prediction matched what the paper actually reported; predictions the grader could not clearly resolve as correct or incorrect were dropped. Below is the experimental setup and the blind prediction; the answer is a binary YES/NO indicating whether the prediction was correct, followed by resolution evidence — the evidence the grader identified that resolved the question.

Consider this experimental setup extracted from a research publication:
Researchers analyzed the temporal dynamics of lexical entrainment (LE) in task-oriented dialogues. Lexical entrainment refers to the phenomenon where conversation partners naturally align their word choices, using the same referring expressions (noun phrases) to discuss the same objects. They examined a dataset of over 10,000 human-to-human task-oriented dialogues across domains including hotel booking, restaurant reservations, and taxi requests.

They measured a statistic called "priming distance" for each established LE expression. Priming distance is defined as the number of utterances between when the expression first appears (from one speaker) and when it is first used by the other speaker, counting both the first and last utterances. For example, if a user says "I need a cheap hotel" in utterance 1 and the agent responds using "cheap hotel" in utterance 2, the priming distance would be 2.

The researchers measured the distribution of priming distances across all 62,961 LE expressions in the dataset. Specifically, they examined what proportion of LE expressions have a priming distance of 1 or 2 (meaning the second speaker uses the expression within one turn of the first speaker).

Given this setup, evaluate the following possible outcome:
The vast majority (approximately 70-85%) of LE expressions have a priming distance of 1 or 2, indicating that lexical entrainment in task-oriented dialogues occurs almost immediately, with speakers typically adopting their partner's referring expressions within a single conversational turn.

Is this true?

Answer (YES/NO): NO